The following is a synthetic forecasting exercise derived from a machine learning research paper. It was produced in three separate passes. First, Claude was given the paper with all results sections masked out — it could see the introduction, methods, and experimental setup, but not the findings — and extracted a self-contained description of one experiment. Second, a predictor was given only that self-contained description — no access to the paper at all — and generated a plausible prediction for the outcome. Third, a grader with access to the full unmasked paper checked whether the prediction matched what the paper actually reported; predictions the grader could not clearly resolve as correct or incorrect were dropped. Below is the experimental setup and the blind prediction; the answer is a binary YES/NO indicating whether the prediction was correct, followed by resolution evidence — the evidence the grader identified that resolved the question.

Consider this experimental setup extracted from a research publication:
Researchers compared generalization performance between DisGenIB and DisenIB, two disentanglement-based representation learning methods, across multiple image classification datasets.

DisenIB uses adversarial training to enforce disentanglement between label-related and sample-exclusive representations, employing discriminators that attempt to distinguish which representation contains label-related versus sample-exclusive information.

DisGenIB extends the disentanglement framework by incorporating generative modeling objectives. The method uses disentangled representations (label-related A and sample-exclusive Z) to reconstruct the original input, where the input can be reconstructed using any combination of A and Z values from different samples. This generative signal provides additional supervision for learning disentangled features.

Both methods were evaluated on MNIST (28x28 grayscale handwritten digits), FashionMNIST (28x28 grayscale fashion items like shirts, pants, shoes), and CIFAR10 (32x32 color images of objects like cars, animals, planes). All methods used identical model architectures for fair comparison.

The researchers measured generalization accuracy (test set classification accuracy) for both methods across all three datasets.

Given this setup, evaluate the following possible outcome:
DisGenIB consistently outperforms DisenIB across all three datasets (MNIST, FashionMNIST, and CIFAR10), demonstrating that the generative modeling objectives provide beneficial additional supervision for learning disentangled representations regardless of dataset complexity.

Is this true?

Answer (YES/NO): NO